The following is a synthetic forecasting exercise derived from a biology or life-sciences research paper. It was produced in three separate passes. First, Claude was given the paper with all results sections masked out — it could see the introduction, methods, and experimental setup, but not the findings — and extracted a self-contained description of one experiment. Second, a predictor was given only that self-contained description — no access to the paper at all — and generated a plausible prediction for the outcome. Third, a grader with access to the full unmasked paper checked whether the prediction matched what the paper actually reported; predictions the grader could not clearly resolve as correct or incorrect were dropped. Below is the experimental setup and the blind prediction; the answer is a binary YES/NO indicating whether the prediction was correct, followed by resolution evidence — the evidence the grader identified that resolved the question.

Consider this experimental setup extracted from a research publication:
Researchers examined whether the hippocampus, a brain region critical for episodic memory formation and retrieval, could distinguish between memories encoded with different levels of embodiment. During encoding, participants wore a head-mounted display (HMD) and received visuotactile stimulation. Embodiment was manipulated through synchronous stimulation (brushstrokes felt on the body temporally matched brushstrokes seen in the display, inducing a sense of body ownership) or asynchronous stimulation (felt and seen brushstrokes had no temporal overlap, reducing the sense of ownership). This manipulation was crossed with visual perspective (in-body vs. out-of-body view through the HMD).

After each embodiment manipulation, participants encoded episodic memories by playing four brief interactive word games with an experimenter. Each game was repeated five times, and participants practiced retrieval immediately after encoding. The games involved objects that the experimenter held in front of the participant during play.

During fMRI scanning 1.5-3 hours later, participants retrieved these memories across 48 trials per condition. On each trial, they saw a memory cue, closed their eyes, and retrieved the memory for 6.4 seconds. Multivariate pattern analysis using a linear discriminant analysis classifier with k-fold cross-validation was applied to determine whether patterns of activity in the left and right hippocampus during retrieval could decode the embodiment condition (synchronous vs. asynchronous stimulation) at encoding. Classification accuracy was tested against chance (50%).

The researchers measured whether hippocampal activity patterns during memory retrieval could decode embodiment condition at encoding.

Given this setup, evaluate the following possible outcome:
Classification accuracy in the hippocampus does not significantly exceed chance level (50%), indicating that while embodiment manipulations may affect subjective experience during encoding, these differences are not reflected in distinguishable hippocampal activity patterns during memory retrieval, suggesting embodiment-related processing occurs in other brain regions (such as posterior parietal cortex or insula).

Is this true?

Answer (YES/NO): YES